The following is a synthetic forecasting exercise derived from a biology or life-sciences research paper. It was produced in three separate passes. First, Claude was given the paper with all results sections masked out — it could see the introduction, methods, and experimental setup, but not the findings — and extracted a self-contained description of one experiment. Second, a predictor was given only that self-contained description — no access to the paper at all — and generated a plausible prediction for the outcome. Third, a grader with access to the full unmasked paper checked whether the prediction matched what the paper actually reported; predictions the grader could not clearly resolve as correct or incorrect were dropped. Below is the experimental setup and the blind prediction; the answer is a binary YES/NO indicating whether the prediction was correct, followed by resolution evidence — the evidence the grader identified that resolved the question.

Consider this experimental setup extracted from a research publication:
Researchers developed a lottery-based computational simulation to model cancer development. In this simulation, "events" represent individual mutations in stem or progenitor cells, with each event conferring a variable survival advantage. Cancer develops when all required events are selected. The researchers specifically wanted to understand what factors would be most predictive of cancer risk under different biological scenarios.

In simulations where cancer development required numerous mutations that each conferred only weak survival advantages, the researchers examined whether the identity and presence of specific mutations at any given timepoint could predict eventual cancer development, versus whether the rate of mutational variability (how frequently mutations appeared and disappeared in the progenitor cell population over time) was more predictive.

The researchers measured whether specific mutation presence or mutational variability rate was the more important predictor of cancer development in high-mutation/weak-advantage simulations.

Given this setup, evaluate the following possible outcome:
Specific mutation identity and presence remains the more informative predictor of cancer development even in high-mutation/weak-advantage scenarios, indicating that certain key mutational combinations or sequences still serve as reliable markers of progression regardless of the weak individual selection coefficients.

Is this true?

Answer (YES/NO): NO